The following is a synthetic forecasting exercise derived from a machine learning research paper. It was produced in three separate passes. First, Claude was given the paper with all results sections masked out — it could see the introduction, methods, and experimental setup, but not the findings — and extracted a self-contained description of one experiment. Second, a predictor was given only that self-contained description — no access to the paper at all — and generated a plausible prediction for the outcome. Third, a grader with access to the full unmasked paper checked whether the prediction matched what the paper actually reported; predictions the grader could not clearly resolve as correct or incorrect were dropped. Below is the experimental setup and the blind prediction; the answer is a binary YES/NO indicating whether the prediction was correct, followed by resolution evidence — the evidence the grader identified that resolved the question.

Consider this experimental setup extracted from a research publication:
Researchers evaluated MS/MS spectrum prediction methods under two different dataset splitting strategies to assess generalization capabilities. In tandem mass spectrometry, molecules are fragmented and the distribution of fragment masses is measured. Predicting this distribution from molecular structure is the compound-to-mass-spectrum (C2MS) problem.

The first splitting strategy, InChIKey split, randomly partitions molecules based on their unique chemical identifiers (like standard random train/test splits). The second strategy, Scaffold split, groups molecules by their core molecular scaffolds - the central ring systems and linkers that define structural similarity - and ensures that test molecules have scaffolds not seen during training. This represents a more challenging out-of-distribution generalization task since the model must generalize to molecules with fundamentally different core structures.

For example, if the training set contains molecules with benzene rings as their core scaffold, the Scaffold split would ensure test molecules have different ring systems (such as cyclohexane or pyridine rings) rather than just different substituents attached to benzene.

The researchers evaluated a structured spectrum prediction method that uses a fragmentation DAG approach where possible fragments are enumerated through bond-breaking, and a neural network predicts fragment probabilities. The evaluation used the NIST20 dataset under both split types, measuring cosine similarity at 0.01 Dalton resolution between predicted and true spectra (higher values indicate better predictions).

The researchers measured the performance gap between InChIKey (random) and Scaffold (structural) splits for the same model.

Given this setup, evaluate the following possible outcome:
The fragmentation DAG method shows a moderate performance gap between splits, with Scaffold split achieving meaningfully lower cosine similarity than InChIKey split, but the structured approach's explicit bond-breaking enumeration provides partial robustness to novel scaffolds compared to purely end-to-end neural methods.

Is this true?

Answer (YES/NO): NO